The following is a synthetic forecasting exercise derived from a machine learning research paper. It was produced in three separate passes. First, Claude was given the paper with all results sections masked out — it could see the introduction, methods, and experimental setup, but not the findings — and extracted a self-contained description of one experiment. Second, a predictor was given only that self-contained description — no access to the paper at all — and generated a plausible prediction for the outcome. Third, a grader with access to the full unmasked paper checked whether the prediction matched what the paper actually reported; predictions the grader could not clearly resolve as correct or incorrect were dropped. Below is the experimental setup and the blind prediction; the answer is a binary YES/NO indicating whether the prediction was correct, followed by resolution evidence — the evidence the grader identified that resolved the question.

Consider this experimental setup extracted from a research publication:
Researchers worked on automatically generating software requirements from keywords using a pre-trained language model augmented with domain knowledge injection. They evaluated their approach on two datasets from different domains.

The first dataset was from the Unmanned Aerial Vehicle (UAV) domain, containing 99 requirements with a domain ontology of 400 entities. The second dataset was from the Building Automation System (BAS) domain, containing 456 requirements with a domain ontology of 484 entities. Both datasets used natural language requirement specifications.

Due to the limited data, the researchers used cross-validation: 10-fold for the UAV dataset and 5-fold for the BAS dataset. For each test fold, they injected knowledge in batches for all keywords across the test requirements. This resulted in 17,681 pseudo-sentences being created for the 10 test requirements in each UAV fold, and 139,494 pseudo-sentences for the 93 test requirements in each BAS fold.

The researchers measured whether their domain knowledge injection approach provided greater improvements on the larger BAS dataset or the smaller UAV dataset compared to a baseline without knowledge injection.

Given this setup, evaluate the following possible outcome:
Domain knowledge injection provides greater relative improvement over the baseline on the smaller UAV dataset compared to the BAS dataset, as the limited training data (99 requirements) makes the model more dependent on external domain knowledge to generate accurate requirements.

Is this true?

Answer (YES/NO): YES